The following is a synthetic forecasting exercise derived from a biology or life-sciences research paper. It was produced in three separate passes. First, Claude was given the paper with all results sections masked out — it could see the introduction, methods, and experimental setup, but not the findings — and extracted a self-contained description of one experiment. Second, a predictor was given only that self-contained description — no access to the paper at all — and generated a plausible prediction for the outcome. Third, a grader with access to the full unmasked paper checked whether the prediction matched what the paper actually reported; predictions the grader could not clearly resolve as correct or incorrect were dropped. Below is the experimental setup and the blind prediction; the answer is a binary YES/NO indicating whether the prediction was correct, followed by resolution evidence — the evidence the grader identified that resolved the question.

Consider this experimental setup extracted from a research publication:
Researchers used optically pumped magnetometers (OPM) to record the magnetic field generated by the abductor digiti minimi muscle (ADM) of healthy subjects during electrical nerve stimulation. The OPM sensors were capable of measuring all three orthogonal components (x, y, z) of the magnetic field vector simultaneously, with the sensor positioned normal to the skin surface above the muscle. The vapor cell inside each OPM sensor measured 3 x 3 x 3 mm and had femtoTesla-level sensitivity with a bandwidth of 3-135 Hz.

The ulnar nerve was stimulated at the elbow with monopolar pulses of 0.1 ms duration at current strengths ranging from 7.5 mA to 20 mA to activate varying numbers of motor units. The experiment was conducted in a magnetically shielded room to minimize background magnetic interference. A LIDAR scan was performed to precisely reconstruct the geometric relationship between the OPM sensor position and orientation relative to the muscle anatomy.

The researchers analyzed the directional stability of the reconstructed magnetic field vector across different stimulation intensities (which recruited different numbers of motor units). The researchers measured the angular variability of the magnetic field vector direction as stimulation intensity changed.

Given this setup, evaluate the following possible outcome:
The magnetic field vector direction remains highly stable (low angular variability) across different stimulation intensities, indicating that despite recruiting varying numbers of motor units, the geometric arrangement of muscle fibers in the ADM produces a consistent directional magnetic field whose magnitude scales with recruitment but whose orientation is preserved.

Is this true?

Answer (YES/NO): YES